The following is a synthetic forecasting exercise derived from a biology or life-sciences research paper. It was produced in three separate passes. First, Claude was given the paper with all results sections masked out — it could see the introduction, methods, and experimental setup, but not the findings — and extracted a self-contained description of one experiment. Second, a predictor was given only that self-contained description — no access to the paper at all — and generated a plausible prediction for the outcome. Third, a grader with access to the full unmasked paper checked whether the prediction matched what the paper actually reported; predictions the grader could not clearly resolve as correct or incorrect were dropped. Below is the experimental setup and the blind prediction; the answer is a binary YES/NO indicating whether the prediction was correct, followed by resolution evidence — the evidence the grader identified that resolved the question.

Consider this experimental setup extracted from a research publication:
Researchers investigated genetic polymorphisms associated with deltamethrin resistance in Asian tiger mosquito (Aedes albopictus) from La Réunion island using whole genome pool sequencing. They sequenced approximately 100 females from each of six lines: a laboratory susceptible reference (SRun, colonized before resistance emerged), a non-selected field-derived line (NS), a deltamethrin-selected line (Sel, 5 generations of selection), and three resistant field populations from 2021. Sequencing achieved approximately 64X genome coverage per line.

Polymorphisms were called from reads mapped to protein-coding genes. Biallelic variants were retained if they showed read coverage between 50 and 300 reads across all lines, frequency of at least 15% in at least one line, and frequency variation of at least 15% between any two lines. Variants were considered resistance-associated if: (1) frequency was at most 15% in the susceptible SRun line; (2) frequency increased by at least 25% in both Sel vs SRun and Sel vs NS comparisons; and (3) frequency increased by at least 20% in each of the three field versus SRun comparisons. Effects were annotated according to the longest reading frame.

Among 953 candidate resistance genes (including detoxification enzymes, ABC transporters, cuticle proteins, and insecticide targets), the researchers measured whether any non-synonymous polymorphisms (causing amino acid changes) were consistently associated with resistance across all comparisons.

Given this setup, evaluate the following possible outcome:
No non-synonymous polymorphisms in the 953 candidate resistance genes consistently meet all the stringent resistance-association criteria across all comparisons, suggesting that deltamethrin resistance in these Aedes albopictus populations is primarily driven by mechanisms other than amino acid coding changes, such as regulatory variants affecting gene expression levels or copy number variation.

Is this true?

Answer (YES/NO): NO